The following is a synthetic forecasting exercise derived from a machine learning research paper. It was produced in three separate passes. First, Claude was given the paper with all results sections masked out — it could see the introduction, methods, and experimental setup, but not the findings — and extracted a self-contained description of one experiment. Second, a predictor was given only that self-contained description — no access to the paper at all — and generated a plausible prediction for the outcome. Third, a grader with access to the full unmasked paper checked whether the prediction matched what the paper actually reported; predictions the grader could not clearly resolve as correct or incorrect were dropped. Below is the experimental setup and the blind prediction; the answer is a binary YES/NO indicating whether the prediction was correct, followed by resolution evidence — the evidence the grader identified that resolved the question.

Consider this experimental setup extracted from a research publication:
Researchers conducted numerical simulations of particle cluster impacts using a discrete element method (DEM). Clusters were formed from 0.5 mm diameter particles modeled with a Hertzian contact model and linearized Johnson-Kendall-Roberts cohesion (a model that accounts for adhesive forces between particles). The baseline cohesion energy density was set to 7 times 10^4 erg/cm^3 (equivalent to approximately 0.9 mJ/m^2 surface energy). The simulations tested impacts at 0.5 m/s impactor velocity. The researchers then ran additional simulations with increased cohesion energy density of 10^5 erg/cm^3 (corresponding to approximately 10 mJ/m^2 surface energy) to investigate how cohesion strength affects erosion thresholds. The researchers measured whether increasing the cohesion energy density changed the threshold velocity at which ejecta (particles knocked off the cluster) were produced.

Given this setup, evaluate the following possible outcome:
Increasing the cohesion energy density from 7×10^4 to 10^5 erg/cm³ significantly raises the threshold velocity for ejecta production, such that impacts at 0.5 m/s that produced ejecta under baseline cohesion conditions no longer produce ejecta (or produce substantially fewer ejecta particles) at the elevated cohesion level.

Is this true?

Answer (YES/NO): YES